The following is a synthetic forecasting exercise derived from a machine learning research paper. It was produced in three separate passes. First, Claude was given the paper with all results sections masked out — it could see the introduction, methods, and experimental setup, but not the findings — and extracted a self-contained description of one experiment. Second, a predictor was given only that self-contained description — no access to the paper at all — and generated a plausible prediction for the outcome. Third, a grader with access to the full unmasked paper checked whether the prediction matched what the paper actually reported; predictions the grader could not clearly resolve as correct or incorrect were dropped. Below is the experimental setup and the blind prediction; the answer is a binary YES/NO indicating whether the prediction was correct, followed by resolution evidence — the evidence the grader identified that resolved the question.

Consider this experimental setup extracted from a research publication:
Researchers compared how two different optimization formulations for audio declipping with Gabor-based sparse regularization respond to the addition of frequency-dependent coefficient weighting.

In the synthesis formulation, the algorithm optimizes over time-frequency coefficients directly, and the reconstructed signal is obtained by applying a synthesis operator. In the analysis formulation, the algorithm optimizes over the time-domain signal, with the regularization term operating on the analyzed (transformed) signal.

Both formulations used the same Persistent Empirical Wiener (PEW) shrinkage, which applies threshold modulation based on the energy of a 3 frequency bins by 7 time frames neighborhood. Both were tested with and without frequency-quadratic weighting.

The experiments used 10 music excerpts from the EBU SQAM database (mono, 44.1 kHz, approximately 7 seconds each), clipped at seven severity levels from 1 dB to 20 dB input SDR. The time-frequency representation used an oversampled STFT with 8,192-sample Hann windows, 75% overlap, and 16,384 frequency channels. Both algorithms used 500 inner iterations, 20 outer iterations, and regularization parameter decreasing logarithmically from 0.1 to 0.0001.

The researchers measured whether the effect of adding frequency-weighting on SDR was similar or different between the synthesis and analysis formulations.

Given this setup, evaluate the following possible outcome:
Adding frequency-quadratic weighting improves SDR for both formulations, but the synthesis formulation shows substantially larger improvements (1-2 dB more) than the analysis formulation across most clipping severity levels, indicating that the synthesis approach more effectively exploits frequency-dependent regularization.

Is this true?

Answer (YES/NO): NO